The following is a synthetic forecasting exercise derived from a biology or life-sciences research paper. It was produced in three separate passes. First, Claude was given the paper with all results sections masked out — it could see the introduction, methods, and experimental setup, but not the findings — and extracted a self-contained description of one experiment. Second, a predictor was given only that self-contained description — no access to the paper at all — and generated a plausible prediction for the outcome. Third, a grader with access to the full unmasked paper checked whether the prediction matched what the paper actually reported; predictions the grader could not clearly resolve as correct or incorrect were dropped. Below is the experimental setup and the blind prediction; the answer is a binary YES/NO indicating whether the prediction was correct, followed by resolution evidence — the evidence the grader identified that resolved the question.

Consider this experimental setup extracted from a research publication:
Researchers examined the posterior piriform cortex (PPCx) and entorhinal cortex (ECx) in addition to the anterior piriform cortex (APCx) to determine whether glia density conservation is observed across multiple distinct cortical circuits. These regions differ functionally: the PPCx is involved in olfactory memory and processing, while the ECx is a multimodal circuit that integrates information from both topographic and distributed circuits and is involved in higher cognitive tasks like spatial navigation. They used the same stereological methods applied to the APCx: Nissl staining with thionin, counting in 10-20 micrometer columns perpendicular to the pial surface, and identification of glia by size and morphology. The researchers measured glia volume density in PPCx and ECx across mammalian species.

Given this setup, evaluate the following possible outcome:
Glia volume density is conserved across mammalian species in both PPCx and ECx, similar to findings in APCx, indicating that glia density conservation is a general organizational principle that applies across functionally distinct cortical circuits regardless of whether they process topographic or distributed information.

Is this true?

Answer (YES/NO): YES